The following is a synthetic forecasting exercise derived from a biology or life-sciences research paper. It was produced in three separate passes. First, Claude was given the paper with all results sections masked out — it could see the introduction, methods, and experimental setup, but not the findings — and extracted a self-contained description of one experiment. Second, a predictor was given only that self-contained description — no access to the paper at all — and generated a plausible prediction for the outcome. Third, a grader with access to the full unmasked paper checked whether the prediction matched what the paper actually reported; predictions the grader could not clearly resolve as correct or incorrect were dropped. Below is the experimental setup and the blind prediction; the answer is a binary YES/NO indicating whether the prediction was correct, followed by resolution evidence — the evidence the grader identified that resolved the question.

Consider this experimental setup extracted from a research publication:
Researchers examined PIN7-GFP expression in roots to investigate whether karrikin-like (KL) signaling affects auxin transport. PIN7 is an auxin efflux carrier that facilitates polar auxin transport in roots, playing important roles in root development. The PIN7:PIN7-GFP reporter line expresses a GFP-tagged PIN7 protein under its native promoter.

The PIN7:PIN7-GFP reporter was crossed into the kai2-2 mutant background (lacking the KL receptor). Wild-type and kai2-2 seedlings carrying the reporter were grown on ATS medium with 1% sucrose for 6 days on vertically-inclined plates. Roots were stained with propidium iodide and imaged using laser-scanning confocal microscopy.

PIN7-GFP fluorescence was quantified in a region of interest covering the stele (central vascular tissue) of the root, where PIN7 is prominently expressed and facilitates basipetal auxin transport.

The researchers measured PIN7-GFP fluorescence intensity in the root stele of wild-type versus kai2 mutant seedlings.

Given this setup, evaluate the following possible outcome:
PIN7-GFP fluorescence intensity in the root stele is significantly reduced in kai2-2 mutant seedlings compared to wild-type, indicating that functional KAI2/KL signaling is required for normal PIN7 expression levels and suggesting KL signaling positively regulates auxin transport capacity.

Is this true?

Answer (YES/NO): NO